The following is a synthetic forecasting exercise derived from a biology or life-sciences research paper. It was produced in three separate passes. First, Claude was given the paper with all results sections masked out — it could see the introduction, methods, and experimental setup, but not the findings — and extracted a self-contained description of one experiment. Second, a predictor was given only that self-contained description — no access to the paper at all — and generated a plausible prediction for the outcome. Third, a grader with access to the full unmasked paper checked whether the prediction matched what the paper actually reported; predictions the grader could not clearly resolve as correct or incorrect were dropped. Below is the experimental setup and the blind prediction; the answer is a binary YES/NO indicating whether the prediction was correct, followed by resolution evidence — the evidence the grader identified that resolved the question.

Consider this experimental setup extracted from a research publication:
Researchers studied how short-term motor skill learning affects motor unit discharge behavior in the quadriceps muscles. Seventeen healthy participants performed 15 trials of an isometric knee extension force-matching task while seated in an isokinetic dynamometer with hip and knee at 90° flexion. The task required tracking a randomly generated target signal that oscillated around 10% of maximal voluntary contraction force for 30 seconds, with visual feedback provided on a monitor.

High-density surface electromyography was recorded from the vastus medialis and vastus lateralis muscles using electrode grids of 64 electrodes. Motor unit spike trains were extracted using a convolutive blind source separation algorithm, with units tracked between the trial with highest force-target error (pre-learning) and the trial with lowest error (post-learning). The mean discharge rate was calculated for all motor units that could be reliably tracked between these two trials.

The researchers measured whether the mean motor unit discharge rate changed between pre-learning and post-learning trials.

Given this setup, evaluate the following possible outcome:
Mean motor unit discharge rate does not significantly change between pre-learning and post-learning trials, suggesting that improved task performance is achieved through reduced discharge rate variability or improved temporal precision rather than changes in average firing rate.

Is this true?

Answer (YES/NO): YES